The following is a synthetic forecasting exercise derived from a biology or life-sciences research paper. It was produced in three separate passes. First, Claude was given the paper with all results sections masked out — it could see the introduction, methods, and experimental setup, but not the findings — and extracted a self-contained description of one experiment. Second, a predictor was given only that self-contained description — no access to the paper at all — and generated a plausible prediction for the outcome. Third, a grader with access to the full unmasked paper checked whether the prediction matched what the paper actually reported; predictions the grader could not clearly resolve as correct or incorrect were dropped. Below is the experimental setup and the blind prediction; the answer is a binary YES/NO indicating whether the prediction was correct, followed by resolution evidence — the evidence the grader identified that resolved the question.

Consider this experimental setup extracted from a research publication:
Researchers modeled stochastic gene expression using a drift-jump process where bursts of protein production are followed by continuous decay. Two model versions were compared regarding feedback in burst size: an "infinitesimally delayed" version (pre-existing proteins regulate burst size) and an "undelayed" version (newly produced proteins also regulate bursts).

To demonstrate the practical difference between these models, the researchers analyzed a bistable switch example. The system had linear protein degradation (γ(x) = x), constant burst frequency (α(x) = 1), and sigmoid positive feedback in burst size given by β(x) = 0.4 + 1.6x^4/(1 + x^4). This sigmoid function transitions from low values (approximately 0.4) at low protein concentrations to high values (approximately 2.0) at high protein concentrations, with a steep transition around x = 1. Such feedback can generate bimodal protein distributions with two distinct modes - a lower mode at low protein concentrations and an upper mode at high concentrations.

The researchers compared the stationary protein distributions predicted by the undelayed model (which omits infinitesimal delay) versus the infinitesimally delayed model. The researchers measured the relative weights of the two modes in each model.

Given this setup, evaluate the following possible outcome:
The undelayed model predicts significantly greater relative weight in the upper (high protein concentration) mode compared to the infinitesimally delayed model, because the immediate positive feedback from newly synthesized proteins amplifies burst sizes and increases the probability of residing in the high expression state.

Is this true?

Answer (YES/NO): YES